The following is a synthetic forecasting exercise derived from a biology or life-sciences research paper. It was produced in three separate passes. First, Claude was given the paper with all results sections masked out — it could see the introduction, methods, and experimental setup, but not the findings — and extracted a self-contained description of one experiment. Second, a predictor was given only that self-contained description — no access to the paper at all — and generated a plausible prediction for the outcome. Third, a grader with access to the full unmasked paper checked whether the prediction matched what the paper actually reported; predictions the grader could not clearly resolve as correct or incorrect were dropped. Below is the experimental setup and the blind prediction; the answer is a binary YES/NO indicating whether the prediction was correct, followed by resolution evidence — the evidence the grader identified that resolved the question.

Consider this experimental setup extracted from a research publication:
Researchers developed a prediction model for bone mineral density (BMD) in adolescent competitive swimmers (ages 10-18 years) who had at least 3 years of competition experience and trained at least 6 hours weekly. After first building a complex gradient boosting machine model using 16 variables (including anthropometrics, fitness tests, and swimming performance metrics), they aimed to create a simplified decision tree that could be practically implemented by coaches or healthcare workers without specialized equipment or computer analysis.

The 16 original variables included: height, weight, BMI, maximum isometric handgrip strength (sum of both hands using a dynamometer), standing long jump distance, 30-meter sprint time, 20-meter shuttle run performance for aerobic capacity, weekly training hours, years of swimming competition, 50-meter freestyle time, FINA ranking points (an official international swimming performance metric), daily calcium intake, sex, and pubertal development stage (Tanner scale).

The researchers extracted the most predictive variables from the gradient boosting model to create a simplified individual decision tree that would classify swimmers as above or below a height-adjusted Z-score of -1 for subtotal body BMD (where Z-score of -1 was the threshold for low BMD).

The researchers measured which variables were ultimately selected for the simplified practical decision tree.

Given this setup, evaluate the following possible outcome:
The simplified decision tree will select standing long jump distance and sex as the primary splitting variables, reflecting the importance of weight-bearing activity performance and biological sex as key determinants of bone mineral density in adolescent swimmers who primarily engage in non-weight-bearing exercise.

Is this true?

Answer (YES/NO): NO